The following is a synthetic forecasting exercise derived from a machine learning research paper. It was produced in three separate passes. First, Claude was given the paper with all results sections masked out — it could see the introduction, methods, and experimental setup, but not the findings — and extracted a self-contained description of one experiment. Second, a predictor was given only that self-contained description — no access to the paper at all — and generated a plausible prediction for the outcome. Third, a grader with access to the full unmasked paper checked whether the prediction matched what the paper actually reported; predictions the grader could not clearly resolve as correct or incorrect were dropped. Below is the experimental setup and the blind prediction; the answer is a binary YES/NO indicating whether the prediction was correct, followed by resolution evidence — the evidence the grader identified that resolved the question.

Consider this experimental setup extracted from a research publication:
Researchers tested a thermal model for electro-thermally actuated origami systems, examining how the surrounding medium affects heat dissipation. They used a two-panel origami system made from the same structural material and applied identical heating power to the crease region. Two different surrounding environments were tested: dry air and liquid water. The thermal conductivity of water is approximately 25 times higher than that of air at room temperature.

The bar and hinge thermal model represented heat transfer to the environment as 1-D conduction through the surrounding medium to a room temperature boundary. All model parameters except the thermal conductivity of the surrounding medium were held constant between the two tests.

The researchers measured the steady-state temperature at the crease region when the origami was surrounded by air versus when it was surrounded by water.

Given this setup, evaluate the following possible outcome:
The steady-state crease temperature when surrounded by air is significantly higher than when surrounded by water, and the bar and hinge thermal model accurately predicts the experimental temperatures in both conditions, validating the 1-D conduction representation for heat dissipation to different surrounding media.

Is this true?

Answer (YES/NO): NO